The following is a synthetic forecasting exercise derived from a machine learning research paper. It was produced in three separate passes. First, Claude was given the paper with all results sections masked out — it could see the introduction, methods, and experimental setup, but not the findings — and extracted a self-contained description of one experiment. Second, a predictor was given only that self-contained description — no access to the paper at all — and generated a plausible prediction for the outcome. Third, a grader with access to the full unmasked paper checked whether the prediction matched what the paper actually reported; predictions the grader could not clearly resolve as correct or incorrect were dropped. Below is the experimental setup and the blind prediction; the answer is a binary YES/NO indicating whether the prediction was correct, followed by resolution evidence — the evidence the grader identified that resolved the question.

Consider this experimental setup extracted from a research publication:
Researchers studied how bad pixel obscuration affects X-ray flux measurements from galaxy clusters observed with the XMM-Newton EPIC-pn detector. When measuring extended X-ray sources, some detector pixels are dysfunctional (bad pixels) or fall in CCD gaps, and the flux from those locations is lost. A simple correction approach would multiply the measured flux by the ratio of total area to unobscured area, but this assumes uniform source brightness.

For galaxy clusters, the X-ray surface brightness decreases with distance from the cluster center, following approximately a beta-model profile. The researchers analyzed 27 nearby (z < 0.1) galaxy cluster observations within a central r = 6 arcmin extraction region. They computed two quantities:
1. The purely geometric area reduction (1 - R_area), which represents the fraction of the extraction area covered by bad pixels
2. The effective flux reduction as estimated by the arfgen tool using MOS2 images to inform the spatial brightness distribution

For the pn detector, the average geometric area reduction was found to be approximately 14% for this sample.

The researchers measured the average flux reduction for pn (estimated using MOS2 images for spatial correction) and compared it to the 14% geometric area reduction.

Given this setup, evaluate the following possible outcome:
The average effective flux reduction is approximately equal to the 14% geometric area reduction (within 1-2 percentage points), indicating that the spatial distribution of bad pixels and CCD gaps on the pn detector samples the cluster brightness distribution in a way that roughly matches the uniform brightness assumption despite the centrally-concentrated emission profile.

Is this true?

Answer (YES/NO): NO